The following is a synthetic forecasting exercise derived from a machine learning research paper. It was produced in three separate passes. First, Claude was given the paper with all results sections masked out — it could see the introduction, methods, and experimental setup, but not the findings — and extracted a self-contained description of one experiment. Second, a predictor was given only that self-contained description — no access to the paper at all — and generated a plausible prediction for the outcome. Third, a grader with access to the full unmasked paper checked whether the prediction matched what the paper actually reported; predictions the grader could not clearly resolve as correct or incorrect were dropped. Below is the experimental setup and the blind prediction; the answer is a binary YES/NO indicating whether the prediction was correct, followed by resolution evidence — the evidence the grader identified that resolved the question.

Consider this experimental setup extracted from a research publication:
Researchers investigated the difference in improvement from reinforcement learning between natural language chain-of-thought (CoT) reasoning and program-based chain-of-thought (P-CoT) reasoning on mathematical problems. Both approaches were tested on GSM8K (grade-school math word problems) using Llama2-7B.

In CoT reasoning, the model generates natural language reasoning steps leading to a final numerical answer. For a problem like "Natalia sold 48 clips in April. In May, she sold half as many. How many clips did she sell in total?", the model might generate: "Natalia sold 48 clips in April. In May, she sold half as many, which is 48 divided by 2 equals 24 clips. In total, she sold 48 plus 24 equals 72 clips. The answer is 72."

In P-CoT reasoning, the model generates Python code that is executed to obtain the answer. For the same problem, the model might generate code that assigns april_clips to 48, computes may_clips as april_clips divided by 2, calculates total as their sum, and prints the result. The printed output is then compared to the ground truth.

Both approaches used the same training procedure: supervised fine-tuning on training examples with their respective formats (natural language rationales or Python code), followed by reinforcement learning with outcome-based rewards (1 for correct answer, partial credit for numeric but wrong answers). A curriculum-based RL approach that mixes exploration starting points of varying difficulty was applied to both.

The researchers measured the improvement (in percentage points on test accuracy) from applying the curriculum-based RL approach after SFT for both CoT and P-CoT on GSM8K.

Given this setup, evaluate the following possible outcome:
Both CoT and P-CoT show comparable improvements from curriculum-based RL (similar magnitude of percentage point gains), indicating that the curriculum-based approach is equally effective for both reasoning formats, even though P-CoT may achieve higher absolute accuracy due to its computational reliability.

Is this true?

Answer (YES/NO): YES